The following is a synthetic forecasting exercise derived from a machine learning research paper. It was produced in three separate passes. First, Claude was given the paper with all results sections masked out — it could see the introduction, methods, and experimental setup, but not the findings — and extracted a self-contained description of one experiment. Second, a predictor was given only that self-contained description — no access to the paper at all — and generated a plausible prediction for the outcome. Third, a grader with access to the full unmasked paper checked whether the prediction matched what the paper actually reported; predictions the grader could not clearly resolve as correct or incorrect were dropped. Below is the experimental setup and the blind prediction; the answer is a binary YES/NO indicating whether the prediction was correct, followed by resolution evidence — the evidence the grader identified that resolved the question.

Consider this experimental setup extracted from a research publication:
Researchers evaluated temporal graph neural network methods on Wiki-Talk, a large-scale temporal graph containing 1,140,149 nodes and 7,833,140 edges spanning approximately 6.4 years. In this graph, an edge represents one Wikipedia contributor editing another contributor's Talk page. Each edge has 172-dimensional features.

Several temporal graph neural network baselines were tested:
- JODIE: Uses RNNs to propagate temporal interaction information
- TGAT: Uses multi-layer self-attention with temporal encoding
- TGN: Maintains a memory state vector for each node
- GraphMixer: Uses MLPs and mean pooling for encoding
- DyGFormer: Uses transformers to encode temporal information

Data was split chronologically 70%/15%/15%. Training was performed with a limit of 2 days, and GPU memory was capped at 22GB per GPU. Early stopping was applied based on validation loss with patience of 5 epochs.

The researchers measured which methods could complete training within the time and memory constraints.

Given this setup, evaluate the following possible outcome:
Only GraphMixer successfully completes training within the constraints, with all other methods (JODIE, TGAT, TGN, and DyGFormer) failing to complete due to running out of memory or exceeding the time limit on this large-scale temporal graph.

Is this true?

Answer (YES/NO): NO